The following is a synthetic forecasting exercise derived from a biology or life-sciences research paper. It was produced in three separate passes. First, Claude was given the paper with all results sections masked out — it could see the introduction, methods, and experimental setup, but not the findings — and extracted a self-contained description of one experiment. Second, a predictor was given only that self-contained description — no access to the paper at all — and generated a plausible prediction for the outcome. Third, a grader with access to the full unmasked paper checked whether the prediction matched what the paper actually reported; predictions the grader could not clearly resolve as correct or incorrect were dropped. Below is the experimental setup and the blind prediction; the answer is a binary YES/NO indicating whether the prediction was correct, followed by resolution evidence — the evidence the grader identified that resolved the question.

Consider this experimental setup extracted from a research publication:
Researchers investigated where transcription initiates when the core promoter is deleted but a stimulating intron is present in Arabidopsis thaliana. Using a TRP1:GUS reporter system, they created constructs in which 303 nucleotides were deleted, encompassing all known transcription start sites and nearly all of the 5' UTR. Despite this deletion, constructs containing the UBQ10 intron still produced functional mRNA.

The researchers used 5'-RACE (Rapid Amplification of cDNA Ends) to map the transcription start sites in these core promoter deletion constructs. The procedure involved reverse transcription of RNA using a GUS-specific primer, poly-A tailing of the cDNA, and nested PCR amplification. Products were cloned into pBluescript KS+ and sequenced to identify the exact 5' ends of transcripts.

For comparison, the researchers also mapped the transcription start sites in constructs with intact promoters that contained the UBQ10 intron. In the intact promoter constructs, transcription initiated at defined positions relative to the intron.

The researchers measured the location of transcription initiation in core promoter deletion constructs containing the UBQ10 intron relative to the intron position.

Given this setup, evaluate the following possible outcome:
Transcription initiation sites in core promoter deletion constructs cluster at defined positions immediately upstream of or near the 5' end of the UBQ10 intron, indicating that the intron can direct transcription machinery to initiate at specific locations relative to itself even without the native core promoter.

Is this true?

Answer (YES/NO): NO